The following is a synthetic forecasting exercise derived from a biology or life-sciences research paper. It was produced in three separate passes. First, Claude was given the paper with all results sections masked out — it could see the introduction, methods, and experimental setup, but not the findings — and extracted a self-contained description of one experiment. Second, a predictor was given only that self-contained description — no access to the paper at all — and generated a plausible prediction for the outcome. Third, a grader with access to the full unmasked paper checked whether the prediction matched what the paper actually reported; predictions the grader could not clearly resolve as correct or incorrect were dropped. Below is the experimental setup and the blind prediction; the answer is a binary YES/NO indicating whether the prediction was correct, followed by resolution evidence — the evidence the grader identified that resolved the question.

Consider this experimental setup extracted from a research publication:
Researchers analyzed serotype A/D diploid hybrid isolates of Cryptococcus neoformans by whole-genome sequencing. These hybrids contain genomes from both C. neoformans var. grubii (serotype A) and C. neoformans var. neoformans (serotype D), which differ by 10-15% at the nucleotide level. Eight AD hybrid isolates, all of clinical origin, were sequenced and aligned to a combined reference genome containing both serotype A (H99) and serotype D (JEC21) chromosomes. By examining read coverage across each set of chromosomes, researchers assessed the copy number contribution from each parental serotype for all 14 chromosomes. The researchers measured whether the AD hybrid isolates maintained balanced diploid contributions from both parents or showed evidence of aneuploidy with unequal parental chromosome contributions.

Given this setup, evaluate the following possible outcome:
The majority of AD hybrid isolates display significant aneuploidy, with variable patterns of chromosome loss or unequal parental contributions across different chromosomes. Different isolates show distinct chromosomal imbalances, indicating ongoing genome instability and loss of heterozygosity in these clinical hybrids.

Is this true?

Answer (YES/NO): YES